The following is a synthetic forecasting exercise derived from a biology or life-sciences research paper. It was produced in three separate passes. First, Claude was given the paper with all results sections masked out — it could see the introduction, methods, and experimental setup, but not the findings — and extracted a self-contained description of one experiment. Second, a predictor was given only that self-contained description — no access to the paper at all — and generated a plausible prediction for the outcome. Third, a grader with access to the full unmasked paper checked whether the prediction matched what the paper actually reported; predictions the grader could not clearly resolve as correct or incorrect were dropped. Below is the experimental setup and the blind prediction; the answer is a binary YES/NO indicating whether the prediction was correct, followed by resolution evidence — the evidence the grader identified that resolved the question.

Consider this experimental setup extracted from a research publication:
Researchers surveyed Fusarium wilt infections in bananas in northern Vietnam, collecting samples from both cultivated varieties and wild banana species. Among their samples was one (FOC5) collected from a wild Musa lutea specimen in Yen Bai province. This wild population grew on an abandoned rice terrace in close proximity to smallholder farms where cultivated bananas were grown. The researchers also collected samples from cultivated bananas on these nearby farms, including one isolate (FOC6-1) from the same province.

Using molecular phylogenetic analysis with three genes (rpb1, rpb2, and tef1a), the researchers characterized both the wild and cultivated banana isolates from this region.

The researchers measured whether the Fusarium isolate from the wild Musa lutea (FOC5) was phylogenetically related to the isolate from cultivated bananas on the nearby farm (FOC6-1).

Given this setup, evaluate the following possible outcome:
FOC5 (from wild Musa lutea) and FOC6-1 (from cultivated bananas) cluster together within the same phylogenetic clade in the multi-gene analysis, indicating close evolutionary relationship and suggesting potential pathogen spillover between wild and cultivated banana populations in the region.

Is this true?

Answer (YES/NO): YES